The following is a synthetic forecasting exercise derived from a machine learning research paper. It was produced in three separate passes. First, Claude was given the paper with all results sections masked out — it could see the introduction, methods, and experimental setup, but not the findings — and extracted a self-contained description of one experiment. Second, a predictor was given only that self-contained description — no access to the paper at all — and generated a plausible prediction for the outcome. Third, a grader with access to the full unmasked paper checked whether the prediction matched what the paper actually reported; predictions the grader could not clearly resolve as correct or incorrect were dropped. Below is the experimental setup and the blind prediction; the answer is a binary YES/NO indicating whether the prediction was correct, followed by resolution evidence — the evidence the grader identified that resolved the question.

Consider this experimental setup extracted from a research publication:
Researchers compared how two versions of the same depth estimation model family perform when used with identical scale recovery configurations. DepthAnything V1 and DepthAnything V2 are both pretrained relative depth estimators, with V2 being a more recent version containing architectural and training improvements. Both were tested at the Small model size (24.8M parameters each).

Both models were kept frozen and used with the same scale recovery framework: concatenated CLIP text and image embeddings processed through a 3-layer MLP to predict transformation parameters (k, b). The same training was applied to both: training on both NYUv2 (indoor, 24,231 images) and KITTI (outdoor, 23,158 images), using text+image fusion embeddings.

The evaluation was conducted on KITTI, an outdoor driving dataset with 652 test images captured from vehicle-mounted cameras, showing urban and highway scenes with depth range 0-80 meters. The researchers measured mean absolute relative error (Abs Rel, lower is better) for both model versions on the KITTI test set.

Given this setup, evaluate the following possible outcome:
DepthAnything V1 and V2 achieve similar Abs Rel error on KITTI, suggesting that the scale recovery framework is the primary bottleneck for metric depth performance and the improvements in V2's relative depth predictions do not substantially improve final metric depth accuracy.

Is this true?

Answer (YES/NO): NO